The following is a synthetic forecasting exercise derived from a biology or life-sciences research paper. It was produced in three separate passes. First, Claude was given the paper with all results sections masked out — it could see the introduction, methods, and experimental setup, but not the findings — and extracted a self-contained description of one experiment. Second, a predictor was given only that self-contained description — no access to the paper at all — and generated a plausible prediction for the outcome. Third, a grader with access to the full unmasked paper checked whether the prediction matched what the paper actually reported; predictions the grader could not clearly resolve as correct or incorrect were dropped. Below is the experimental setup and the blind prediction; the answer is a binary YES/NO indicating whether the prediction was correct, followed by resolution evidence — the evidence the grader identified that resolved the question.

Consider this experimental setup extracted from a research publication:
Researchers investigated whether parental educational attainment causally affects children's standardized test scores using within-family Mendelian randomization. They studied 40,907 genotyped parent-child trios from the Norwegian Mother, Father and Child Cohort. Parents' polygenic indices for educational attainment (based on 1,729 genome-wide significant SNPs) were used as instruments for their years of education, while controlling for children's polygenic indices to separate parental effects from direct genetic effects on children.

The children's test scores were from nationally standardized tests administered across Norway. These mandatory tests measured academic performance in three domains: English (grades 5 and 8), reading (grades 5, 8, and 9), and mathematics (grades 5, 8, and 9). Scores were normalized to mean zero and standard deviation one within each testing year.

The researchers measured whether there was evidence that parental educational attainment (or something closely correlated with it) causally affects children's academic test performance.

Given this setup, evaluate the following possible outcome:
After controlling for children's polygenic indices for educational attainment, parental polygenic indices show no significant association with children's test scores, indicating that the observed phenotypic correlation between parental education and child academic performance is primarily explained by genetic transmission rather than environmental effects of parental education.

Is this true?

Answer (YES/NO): NO